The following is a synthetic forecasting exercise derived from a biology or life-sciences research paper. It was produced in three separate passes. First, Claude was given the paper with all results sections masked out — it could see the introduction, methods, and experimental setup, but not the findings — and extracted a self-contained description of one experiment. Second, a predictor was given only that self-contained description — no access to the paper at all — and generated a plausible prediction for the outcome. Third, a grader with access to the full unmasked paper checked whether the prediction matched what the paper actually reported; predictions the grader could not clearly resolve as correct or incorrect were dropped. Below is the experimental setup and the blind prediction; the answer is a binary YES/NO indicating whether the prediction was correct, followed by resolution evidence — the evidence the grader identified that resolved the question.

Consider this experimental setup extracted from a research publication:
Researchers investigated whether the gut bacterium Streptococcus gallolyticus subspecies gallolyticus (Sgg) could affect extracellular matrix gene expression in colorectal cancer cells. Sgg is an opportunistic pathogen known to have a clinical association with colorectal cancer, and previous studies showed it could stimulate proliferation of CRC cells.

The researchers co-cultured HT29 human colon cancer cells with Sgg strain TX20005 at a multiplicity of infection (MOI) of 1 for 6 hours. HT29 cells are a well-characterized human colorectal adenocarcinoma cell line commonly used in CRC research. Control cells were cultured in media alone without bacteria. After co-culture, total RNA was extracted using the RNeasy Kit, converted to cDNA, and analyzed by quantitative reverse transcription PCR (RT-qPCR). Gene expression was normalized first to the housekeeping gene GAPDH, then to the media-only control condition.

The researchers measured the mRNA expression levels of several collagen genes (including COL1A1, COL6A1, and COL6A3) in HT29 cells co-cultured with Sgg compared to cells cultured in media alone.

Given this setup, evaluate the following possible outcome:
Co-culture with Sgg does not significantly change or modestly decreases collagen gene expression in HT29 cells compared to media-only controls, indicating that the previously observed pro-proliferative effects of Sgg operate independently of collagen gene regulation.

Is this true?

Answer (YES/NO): NO